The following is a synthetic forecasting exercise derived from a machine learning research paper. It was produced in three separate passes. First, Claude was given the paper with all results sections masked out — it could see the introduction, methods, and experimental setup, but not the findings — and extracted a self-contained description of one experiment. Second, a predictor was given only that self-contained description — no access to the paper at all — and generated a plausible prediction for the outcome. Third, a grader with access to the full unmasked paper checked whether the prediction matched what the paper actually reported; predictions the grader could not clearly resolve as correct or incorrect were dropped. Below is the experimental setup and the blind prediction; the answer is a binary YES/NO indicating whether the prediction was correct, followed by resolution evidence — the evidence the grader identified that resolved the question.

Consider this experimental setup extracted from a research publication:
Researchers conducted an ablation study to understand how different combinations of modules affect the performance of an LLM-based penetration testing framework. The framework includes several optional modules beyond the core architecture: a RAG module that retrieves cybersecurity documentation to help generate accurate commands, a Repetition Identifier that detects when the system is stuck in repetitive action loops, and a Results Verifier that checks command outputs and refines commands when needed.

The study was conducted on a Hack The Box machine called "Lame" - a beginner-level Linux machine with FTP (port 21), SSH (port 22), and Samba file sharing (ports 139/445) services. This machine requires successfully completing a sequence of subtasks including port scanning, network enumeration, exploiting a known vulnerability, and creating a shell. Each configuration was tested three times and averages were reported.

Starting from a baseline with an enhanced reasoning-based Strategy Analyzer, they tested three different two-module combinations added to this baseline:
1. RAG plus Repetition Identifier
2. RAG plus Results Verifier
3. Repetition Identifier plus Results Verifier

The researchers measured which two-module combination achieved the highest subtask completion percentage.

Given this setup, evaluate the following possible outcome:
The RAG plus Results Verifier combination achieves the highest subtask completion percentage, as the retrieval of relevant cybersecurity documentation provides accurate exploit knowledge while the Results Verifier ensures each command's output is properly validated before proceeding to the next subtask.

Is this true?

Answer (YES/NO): NO